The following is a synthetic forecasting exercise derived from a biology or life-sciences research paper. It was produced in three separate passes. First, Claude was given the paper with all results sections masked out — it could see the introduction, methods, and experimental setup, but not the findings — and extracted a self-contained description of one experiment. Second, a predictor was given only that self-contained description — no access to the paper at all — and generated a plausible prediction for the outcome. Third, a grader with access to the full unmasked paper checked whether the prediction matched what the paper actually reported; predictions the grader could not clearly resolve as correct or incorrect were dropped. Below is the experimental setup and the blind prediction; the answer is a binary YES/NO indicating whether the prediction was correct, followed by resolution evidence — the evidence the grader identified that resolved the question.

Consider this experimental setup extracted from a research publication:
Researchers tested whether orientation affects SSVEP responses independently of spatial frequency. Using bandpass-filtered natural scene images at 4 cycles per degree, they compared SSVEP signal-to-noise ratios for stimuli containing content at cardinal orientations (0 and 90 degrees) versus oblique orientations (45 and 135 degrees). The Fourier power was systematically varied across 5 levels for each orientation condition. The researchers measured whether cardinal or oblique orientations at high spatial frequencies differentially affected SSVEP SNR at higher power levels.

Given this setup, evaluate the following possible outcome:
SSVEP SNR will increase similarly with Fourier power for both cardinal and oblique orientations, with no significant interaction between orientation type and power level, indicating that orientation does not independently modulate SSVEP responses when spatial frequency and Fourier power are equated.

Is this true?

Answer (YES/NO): YES